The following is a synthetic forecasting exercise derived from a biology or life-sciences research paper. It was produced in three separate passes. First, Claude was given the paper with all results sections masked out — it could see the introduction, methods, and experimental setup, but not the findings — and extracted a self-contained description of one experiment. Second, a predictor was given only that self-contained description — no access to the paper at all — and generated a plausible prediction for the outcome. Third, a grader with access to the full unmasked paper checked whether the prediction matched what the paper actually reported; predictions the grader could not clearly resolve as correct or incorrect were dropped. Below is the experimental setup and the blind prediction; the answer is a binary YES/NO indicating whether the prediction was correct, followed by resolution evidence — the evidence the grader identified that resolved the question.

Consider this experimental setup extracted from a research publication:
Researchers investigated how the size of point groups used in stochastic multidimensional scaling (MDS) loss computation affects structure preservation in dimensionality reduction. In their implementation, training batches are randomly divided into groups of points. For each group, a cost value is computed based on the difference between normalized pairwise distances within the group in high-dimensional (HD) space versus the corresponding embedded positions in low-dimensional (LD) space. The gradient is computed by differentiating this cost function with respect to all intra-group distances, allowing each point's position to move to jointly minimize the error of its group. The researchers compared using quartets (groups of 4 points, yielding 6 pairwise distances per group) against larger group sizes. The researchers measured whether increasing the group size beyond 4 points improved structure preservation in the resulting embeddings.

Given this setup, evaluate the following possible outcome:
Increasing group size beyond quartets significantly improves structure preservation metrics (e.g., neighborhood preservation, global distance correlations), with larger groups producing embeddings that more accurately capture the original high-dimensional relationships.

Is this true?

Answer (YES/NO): NO